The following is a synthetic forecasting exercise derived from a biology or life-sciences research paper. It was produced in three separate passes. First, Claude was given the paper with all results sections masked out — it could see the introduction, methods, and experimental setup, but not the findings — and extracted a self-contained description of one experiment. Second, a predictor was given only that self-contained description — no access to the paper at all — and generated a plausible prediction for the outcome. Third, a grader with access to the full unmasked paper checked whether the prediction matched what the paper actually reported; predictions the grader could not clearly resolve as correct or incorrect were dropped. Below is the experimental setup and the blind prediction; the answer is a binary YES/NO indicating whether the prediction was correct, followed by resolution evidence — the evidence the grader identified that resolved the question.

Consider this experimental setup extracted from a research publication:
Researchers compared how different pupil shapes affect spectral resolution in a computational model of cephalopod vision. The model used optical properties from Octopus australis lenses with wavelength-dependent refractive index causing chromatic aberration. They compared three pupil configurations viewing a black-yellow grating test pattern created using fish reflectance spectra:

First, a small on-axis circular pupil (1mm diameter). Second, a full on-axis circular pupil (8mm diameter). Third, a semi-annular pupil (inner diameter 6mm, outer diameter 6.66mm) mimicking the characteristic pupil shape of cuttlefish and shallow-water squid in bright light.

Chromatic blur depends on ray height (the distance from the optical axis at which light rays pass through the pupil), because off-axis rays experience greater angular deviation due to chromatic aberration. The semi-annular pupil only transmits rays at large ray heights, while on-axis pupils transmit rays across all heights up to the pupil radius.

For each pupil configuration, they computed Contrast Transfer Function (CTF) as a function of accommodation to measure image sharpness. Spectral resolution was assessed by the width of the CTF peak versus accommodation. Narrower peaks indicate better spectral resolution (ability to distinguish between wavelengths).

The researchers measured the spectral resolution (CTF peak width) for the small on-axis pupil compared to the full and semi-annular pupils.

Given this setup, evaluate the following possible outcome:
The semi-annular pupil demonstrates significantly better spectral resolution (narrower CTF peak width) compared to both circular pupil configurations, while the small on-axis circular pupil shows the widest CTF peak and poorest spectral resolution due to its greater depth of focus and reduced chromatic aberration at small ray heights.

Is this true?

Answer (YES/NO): NO